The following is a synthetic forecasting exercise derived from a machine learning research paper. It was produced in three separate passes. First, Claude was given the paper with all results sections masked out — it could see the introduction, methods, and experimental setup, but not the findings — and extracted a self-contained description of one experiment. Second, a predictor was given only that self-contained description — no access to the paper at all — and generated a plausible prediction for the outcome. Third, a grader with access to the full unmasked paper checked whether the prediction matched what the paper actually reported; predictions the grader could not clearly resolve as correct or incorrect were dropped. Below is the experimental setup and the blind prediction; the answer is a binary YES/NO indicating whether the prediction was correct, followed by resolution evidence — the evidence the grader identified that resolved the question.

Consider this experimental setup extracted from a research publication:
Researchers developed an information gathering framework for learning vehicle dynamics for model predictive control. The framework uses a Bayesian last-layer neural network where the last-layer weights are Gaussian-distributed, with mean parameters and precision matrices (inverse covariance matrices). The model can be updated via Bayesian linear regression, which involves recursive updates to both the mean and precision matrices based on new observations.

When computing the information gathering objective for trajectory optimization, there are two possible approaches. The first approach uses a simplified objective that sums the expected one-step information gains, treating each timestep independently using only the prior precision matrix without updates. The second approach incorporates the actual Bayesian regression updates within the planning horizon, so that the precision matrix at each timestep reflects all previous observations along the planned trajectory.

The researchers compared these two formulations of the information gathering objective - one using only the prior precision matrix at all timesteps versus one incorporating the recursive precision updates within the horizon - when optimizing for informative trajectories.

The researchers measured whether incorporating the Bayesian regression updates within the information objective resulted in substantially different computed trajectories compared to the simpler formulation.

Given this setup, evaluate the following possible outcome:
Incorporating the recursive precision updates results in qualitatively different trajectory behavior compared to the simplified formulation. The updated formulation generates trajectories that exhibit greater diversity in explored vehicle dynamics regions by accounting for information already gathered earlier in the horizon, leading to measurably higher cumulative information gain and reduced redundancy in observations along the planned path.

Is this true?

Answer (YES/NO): NO